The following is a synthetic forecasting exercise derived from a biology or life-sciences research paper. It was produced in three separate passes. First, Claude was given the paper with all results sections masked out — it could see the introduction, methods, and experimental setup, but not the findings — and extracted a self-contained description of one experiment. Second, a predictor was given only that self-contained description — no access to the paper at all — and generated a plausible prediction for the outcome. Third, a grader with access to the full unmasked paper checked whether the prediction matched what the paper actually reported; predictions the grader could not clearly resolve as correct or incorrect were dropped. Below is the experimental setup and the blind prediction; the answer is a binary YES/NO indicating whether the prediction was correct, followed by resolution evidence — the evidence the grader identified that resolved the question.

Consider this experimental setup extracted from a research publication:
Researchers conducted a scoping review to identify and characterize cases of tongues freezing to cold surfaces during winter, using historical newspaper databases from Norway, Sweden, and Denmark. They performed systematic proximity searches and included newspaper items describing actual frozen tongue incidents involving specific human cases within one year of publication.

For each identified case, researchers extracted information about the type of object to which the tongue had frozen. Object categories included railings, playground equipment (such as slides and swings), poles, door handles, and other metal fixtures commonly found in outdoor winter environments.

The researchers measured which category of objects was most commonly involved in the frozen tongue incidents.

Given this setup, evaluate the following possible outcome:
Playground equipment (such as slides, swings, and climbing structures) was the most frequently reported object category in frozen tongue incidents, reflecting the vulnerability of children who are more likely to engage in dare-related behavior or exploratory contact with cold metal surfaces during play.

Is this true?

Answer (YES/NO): NO